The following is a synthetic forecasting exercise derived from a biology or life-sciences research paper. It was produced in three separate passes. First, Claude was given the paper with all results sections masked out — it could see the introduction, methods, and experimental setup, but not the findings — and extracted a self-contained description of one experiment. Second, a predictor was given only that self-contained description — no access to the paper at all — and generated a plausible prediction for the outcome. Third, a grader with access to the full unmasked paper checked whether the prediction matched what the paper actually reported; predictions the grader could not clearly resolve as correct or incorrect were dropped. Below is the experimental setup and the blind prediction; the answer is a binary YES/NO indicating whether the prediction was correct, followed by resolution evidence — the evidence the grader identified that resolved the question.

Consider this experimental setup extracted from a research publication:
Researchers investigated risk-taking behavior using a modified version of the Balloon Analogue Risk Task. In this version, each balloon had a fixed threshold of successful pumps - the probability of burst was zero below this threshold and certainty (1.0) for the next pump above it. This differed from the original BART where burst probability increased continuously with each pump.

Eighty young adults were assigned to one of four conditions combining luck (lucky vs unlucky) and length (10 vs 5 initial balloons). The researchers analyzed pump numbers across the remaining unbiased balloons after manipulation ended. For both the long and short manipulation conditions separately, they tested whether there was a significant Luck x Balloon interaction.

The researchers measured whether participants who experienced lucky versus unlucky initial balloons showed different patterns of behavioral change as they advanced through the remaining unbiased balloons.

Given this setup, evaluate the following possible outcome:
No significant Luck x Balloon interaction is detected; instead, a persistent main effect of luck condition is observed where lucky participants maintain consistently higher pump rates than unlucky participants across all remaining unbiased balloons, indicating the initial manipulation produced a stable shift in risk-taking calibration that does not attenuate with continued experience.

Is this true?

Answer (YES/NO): NO